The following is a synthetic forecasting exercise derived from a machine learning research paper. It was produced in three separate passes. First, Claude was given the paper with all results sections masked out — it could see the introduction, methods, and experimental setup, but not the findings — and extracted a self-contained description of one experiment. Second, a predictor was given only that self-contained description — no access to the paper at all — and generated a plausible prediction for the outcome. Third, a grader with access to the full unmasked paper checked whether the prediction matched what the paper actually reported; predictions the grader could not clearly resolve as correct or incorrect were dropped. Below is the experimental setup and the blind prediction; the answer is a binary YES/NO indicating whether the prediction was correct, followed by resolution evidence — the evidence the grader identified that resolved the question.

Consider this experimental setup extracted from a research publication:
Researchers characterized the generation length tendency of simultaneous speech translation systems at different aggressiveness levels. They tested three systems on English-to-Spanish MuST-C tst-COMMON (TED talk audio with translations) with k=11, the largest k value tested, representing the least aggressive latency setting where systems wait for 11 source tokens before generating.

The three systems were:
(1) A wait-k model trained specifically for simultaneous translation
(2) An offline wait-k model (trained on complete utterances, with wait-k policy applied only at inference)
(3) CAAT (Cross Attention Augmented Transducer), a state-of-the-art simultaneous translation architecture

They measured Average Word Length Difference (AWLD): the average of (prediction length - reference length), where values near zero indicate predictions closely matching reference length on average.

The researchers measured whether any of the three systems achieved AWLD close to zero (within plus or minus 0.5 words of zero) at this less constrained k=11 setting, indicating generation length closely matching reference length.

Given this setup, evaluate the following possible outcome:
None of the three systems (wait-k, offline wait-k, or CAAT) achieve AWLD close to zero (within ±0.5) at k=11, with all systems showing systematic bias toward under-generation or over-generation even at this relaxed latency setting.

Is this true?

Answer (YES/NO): NO